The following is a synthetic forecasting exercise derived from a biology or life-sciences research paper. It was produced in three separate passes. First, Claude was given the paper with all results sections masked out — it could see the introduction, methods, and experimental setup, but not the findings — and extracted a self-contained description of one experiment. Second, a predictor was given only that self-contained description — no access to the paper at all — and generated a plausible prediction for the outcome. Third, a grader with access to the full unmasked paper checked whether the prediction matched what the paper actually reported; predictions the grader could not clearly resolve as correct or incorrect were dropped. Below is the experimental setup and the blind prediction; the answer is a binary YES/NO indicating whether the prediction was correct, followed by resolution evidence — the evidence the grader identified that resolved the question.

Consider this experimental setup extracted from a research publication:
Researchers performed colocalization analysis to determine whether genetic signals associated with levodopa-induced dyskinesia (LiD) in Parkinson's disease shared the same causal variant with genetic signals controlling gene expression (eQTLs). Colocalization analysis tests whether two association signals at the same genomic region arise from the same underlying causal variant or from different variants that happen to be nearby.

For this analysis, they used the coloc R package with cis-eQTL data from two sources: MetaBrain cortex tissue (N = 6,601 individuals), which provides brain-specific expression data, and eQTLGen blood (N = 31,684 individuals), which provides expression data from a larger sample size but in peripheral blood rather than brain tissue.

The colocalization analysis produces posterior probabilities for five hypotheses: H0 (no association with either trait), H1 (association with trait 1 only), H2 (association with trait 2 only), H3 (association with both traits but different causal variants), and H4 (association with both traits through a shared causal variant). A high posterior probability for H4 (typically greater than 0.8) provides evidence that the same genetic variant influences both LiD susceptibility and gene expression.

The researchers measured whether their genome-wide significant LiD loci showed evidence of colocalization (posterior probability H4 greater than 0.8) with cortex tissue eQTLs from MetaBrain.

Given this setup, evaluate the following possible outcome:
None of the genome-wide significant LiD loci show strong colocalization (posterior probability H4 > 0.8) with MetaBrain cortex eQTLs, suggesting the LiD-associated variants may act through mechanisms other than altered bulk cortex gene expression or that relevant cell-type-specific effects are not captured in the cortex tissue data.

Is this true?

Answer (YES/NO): YES